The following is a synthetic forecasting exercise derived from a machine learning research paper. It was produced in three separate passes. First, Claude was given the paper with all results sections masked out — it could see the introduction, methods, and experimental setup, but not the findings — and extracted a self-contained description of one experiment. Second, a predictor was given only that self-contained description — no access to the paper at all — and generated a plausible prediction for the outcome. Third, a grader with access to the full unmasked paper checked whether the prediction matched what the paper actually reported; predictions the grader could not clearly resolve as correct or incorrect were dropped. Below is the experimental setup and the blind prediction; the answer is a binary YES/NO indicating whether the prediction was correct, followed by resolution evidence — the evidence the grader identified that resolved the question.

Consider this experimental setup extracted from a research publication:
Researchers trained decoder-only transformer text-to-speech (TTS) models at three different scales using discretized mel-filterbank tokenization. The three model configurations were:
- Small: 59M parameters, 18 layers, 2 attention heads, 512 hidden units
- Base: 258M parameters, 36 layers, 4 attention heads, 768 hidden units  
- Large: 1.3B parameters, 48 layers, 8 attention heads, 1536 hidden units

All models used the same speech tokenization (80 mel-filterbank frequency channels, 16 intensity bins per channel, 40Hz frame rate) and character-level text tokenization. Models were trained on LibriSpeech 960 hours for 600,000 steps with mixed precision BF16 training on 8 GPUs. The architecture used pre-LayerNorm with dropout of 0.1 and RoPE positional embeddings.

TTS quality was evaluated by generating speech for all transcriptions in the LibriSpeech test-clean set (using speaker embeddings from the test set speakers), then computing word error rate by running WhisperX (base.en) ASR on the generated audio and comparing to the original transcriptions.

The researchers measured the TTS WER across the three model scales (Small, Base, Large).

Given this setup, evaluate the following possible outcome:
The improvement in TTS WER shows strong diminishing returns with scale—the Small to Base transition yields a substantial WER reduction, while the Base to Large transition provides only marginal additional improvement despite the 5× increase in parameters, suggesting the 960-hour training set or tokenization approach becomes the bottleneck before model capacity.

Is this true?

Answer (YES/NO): NO